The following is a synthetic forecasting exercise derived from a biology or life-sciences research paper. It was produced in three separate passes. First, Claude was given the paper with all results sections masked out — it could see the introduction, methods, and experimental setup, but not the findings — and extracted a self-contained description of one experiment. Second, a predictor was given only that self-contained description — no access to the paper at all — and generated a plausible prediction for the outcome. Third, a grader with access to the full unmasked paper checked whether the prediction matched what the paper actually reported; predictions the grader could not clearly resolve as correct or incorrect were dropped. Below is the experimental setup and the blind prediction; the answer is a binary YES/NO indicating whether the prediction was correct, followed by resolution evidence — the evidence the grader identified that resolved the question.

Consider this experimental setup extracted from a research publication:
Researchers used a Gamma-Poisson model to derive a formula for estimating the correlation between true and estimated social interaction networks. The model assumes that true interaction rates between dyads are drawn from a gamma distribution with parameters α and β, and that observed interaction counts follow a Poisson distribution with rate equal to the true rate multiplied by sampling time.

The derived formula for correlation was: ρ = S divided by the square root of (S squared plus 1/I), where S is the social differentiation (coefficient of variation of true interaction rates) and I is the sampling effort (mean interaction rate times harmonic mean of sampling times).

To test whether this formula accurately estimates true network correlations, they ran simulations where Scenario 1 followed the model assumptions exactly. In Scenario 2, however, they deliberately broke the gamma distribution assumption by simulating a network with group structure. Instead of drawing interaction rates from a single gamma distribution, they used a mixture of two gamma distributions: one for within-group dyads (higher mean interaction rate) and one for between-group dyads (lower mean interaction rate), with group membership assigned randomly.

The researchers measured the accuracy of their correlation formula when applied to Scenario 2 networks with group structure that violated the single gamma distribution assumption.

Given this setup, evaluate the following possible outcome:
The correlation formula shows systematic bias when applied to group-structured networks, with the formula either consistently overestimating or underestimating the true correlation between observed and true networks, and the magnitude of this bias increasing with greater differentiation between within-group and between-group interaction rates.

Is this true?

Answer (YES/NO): NO